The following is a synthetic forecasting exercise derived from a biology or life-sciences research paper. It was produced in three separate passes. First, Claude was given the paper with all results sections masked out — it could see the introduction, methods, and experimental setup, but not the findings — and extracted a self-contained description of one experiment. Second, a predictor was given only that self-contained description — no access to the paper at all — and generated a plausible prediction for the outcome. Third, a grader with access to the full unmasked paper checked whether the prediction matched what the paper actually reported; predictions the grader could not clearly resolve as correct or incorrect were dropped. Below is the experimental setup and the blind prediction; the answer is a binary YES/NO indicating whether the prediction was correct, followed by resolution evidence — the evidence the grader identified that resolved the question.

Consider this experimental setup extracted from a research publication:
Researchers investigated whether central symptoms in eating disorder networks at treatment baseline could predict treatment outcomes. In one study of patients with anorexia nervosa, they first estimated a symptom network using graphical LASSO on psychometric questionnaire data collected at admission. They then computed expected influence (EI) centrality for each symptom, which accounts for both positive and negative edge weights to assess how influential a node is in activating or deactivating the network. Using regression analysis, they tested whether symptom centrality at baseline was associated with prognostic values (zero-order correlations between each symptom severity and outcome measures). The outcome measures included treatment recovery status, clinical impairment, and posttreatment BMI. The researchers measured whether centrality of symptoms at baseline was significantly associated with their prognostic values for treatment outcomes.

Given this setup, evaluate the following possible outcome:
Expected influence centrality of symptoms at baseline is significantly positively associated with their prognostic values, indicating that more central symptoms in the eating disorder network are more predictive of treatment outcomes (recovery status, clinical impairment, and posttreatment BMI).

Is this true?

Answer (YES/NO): NO